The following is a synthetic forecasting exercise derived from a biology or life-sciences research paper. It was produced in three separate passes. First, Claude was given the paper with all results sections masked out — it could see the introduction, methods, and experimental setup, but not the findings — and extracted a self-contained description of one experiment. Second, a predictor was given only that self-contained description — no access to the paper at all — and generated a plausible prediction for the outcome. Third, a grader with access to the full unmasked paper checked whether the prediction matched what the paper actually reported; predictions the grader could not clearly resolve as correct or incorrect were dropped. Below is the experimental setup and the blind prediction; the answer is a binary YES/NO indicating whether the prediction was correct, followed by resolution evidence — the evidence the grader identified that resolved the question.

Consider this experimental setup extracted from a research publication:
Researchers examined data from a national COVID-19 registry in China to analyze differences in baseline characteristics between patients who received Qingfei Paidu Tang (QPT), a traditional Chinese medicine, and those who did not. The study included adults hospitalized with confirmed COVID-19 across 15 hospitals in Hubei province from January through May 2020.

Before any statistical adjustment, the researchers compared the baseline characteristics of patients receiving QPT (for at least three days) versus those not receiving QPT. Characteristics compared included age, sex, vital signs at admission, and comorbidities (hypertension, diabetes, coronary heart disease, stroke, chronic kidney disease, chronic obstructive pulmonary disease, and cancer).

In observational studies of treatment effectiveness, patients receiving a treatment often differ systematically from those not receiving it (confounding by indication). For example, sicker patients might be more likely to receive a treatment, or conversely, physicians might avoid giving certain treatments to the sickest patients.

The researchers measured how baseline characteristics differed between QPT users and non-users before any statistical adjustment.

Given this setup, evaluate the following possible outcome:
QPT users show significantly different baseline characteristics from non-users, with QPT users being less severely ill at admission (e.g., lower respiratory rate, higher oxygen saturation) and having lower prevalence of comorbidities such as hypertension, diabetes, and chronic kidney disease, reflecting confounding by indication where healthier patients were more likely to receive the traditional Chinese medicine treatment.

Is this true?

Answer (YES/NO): NO